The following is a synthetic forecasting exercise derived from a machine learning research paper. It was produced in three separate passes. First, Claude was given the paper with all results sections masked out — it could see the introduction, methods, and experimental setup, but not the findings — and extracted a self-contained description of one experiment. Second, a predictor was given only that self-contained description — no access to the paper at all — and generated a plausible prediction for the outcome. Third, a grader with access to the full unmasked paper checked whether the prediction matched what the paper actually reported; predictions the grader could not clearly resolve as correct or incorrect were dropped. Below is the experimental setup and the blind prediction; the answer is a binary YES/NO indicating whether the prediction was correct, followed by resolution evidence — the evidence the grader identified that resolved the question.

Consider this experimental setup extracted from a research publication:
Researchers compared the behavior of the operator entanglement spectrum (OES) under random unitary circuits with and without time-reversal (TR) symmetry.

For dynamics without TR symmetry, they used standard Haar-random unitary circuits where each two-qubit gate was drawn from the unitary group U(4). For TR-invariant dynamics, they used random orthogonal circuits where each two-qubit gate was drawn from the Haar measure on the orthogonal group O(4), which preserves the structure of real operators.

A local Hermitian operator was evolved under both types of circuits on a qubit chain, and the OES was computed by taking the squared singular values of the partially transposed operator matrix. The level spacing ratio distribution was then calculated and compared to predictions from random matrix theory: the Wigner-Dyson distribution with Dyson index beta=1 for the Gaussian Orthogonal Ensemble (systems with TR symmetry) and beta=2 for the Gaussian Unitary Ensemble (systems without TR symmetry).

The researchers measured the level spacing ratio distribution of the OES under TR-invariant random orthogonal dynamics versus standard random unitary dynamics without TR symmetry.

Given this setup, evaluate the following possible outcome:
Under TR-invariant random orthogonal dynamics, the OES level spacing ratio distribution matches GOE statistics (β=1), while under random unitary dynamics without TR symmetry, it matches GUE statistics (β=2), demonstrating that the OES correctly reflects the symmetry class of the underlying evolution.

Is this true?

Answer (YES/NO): NO